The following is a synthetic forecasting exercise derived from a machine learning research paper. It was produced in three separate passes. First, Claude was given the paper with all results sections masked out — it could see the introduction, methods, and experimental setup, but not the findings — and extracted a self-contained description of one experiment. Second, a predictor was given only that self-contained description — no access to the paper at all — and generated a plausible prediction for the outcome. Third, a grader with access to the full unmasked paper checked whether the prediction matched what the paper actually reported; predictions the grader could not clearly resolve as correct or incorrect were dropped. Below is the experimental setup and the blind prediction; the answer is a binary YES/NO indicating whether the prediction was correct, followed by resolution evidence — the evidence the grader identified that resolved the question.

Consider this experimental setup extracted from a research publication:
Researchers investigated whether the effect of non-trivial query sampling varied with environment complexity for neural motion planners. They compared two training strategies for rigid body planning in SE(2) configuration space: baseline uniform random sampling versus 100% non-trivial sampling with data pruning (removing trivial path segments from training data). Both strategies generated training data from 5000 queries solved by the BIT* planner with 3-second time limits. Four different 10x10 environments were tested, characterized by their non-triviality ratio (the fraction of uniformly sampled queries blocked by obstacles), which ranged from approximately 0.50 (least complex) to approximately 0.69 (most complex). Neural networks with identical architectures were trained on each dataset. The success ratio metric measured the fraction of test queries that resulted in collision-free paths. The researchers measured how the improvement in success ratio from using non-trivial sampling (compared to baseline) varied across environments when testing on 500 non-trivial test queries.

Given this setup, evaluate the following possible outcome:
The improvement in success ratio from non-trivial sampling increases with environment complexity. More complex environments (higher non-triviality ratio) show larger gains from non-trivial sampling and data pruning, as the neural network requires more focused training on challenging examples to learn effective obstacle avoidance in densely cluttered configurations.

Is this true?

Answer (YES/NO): NO